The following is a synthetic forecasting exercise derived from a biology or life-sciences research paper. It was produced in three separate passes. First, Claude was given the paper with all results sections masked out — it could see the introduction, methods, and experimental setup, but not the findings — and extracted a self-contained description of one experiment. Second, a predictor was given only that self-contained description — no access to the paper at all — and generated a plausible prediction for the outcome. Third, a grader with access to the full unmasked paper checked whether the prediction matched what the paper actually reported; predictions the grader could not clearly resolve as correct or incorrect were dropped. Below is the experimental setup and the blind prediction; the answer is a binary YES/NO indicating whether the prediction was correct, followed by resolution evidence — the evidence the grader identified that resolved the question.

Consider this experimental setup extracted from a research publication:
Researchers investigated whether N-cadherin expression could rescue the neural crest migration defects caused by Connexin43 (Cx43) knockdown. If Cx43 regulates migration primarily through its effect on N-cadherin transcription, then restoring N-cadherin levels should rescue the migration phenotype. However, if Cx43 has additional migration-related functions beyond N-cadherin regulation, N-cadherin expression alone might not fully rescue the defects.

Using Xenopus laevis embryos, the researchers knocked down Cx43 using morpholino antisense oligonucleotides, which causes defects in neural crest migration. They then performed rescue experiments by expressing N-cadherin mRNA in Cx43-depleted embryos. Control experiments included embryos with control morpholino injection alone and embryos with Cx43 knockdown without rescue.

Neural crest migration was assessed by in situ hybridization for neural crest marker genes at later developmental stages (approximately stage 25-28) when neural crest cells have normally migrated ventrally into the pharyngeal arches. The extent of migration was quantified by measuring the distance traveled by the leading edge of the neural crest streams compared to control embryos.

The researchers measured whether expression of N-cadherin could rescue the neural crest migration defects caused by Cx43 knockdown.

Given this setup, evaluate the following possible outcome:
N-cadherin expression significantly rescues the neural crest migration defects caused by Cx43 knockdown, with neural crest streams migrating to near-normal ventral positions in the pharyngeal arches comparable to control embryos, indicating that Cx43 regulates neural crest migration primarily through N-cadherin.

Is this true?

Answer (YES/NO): YES